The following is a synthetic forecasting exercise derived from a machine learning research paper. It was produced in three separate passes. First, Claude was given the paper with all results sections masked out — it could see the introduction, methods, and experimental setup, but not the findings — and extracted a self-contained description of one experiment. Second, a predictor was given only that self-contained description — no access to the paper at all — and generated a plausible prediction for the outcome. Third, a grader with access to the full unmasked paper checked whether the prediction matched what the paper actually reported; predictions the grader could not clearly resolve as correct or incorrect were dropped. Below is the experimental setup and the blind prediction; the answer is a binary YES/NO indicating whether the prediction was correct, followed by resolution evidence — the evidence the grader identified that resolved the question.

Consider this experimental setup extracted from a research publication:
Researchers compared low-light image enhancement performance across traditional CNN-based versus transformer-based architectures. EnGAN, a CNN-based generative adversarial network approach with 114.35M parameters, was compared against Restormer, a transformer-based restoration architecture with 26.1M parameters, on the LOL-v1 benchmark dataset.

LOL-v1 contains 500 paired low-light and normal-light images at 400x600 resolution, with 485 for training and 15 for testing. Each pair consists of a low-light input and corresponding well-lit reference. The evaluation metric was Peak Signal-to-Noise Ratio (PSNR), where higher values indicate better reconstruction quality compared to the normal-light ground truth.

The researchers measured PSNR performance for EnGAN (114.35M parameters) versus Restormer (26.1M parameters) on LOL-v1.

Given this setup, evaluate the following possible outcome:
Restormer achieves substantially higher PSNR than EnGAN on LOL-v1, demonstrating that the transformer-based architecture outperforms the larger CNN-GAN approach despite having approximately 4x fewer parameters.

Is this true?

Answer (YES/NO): YES